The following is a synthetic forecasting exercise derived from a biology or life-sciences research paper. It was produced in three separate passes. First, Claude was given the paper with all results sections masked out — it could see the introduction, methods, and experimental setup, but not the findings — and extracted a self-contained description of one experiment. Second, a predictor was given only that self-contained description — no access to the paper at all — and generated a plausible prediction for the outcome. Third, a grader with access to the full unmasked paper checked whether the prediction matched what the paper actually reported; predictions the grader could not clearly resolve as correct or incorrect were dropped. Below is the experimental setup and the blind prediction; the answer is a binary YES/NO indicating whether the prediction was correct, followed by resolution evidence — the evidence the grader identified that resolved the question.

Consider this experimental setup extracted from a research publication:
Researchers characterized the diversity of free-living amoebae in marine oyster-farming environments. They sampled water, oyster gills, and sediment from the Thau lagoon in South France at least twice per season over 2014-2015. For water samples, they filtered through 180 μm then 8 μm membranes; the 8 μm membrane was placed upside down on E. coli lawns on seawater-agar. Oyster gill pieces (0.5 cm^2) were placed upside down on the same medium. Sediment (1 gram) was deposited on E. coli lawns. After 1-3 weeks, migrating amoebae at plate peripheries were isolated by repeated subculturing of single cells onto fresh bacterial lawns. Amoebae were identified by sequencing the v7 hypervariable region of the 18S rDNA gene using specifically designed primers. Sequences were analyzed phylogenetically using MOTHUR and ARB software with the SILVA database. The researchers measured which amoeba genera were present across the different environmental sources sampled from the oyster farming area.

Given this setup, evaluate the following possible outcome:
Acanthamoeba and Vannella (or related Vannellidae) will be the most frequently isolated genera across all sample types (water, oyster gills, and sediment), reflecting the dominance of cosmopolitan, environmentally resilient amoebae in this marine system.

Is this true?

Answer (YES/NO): NO